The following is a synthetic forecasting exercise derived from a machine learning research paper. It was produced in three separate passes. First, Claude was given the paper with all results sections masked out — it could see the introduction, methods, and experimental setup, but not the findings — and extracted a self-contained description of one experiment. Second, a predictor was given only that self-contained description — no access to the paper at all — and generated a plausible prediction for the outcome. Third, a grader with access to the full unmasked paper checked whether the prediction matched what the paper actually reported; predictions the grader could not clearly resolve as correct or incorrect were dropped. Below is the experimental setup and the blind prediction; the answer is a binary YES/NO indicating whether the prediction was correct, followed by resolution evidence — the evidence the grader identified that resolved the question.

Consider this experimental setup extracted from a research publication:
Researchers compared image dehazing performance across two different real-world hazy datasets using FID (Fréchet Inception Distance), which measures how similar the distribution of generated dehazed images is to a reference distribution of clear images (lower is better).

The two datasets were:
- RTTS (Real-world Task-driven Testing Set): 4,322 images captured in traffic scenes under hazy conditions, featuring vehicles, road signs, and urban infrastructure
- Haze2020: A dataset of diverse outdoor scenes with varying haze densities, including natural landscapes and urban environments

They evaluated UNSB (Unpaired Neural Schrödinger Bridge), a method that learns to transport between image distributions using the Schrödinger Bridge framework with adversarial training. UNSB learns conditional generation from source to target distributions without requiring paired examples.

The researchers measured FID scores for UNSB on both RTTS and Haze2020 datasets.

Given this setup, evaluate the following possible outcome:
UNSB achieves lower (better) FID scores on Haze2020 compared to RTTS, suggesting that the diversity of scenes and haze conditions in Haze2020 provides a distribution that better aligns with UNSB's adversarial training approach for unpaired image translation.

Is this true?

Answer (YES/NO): NO